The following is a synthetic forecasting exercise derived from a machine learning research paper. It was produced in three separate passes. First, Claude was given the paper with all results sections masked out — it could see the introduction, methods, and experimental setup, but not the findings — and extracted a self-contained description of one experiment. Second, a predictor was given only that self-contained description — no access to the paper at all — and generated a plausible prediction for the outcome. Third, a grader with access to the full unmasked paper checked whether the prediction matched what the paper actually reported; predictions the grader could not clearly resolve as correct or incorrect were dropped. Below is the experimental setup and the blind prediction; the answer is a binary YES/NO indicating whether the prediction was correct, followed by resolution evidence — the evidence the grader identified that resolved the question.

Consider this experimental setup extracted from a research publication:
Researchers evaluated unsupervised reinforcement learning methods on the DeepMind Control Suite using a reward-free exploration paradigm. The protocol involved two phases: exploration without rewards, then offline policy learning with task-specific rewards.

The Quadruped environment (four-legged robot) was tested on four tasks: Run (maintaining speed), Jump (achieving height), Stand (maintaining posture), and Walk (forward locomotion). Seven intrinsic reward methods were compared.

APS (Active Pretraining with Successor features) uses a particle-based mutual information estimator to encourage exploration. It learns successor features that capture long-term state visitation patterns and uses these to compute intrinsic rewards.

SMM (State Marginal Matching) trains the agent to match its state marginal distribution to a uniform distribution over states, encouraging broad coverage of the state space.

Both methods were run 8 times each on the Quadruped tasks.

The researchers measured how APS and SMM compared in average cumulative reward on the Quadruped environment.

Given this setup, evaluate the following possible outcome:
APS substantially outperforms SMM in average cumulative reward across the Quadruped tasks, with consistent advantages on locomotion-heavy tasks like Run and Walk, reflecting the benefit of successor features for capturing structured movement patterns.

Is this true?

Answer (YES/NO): NO